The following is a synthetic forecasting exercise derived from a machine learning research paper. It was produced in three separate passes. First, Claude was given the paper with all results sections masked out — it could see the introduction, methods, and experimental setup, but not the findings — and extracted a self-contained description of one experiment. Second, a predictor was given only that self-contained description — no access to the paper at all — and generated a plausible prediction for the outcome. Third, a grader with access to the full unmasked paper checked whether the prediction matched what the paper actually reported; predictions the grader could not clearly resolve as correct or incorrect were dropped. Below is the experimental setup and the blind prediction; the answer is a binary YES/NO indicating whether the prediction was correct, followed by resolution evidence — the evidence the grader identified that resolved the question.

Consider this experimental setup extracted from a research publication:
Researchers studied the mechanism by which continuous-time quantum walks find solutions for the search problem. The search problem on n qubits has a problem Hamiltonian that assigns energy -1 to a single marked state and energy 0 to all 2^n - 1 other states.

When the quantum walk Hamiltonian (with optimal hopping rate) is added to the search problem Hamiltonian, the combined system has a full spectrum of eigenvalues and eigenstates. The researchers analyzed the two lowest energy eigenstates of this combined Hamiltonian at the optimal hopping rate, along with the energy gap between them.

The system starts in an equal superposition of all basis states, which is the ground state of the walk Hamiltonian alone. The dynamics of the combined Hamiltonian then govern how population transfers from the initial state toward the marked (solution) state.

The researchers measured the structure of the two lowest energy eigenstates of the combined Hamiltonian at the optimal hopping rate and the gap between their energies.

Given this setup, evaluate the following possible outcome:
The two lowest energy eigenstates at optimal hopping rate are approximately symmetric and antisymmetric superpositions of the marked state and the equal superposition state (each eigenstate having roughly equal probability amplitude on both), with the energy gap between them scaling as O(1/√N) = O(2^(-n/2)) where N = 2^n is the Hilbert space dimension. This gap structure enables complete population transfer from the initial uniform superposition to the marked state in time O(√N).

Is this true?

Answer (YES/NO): YES